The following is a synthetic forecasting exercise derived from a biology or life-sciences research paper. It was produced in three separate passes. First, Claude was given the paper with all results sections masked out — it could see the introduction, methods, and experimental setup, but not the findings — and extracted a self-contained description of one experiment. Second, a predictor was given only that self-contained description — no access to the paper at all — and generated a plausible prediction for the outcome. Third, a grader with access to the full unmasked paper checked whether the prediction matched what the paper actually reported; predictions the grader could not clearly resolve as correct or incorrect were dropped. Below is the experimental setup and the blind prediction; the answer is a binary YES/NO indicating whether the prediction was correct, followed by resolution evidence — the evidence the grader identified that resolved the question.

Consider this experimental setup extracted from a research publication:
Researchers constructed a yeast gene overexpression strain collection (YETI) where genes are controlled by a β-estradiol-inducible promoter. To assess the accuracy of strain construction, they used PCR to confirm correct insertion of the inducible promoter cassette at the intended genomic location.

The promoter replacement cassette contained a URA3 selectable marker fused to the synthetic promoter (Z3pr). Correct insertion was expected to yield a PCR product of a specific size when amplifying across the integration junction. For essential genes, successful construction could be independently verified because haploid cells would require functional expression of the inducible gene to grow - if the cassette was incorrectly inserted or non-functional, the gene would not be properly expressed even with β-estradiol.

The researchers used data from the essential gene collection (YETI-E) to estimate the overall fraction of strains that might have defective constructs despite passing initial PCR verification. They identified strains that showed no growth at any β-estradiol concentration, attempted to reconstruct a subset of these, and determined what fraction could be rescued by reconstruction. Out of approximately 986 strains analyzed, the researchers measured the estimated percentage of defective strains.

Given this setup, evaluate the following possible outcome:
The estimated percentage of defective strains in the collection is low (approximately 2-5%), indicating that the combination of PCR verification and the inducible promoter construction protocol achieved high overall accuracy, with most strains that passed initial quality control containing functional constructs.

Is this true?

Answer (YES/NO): YES